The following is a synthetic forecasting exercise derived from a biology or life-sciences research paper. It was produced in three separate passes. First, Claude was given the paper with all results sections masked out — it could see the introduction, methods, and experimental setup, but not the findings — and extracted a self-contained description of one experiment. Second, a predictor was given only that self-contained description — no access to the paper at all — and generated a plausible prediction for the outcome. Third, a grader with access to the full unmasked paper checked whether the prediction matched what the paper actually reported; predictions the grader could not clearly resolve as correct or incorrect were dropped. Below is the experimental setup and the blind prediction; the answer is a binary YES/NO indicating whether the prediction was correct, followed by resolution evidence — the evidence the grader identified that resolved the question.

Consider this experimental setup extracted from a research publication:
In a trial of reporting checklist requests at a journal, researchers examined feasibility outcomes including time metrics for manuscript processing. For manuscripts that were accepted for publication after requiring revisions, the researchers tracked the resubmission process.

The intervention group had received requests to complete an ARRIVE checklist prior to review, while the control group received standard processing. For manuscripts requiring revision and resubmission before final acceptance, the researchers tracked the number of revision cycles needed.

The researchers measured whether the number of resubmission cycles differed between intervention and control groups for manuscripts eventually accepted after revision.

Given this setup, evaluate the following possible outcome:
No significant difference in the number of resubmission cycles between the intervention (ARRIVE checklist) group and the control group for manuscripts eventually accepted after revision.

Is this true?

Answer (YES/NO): YES